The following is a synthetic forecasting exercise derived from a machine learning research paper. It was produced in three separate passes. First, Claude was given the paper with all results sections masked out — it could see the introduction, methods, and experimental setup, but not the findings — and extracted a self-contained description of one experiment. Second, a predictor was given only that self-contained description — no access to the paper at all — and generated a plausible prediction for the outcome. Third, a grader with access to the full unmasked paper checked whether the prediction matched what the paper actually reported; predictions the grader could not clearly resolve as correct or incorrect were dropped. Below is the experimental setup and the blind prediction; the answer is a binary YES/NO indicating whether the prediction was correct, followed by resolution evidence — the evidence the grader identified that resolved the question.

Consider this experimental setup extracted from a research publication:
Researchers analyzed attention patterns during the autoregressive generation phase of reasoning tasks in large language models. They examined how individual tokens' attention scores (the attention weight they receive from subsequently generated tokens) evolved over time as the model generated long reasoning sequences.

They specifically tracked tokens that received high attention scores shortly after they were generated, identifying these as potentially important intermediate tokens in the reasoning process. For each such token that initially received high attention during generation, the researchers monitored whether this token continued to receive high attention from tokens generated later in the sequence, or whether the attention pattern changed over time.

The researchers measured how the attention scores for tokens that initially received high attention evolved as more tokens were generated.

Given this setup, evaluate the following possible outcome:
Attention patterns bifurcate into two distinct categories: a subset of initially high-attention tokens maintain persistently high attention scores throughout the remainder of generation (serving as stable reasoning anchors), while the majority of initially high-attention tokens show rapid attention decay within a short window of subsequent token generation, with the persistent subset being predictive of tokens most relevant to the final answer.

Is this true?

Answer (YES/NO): NO